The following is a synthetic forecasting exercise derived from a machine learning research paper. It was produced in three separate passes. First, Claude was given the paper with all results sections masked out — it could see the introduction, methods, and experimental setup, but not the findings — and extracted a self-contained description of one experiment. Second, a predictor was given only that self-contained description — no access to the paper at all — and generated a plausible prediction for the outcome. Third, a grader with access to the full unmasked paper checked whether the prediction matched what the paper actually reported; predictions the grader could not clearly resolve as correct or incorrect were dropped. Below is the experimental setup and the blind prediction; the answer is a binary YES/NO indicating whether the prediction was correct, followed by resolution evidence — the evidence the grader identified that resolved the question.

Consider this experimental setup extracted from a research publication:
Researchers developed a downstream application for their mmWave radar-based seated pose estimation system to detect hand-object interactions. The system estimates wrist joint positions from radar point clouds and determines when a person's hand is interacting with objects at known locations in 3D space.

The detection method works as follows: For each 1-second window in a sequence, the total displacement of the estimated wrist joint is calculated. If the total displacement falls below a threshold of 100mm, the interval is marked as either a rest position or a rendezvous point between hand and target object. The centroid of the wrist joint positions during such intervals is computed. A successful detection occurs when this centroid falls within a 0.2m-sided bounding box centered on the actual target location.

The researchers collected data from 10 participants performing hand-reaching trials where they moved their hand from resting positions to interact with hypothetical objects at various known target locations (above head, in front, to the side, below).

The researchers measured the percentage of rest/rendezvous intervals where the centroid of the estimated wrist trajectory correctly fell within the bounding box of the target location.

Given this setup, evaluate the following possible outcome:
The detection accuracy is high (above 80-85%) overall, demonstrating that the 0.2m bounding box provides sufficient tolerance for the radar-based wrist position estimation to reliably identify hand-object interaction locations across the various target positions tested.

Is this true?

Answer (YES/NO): YES